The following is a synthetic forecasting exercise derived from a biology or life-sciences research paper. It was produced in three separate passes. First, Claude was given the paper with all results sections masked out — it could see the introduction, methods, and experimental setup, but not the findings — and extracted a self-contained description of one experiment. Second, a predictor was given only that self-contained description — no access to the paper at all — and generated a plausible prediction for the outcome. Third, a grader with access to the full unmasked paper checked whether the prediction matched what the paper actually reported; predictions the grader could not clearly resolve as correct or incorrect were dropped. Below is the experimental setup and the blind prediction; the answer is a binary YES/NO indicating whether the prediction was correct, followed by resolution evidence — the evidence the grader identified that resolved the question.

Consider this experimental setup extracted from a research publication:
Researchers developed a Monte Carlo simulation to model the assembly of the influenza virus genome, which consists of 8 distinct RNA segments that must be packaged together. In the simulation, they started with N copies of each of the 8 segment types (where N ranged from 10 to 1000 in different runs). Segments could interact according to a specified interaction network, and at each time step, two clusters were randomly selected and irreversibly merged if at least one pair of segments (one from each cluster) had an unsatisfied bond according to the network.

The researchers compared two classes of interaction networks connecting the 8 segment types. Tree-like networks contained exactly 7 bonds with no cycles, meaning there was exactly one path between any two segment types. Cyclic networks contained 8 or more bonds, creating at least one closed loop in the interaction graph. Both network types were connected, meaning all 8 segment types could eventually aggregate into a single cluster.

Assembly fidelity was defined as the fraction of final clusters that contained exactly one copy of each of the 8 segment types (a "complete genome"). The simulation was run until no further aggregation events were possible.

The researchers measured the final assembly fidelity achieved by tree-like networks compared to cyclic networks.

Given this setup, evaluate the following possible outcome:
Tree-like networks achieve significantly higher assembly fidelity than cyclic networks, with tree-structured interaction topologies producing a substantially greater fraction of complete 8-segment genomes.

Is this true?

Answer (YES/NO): YES